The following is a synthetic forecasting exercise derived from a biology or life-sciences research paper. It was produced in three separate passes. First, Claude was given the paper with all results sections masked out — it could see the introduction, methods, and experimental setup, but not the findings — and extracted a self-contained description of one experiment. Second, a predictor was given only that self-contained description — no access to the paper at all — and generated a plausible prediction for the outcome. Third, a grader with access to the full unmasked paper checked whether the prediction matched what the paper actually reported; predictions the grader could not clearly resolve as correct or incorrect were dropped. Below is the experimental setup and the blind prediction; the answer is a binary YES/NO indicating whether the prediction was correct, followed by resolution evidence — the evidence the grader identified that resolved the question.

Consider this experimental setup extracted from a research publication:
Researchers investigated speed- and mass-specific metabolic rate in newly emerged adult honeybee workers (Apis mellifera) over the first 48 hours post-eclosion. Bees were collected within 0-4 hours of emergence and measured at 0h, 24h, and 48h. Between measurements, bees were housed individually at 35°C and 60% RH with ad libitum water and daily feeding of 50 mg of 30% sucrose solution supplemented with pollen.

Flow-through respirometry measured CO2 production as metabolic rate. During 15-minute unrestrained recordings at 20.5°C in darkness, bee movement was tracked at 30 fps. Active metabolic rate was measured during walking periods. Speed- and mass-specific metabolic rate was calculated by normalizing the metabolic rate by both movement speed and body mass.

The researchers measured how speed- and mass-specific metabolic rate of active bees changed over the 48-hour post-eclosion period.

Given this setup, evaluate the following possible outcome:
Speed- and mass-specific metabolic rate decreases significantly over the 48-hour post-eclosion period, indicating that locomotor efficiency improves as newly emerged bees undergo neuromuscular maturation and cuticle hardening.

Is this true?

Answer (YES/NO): NO